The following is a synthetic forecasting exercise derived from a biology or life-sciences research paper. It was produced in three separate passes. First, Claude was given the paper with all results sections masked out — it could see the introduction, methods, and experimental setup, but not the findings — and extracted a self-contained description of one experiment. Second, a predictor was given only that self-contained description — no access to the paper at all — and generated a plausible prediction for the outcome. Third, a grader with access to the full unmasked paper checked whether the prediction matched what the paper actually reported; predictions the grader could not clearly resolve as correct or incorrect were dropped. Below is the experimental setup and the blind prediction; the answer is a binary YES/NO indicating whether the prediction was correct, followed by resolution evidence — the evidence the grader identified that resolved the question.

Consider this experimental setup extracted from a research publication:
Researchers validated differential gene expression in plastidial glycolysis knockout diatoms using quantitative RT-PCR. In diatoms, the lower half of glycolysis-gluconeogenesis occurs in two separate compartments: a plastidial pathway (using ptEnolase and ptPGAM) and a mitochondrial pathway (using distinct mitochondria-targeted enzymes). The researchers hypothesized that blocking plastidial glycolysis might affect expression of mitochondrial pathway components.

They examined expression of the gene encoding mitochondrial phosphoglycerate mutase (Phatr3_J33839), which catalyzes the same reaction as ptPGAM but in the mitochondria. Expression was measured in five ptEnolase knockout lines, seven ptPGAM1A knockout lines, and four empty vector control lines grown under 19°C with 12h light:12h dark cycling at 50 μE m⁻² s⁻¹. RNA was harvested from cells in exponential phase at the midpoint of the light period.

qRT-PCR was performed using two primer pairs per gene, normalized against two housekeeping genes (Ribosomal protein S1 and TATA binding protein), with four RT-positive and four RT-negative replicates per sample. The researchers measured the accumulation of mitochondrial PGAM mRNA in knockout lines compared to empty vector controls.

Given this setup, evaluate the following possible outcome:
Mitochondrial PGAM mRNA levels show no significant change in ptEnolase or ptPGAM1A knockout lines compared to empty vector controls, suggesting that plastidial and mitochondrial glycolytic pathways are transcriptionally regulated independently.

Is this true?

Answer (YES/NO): NO